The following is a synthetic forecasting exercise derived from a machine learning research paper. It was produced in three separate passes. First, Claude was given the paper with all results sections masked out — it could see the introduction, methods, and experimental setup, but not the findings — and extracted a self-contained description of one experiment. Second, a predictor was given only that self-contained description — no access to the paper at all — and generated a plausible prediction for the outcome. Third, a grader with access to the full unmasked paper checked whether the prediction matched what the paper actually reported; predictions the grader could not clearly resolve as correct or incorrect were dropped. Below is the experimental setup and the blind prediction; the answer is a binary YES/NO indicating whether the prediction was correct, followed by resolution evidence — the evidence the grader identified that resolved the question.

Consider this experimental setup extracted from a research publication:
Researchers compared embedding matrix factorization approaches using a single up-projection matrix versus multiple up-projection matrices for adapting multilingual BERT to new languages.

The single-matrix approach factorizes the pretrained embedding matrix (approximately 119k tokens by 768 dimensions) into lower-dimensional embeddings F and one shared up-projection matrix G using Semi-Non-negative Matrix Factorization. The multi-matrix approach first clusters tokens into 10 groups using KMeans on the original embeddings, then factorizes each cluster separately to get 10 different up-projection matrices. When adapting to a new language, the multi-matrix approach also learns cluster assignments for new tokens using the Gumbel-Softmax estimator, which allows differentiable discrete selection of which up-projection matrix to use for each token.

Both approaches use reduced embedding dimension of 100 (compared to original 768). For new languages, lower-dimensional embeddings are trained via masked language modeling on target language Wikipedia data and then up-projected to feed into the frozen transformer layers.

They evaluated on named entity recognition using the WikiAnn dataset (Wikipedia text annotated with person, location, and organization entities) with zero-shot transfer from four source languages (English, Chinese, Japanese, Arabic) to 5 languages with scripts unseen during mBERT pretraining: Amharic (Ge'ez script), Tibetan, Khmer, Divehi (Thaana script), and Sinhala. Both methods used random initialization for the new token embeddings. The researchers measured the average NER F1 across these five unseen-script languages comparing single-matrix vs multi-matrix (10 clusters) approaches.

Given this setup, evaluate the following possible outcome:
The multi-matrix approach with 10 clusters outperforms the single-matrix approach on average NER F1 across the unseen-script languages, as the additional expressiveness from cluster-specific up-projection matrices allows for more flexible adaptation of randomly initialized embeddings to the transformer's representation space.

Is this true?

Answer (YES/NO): NO